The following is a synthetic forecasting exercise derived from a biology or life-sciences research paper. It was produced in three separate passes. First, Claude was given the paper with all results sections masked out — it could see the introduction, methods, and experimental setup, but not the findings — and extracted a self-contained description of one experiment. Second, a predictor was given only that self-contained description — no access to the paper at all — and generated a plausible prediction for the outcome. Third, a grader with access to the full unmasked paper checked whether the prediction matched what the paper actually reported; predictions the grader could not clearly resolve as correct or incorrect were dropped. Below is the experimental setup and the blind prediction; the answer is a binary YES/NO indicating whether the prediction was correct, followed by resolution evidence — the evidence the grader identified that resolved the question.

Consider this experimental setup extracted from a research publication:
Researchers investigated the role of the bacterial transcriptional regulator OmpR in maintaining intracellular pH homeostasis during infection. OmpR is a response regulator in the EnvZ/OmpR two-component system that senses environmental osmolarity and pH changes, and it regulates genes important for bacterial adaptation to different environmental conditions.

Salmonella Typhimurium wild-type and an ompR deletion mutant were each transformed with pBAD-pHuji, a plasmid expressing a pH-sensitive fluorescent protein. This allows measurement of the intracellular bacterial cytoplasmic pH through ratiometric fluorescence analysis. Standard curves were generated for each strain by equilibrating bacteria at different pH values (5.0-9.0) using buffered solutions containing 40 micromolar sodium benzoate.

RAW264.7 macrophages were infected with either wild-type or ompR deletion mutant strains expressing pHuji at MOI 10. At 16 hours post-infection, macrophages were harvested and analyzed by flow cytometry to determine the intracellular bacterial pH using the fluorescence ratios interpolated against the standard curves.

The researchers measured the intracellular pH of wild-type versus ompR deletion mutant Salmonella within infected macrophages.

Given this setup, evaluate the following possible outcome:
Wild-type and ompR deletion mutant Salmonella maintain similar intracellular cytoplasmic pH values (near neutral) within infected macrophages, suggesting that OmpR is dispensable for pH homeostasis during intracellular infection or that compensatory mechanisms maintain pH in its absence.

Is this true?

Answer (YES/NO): NO